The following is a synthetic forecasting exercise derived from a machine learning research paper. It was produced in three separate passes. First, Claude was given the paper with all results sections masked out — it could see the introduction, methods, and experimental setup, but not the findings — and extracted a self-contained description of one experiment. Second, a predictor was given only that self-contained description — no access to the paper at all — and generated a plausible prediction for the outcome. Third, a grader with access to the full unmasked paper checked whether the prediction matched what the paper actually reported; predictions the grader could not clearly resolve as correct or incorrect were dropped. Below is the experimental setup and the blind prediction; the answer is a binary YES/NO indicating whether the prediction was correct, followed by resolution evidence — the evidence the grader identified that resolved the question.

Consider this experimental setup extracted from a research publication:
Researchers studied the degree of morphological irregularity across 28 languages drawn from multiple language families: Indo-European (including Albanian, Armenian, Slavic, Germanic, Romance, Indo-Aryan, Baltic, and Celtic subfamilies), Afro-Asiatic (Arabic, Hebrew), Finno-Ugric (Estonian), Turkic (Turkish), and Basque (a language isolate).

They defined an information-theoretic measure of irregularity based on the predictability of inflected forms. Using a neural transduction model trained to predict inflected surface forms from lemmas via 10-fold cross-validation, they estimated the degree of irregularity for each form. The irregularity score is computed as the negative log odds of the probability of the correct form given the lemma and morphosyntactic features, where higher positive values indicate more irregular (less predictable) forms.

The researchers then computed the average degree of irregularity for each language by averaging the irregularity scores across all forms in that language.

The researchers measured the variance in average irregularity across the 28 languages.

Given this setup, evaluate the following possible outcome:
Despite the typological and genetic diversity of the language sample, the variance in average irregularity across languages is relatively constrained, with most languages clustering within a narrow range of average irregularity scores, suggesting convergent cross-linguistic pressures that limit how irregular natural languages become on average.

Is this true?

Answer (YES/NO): NO